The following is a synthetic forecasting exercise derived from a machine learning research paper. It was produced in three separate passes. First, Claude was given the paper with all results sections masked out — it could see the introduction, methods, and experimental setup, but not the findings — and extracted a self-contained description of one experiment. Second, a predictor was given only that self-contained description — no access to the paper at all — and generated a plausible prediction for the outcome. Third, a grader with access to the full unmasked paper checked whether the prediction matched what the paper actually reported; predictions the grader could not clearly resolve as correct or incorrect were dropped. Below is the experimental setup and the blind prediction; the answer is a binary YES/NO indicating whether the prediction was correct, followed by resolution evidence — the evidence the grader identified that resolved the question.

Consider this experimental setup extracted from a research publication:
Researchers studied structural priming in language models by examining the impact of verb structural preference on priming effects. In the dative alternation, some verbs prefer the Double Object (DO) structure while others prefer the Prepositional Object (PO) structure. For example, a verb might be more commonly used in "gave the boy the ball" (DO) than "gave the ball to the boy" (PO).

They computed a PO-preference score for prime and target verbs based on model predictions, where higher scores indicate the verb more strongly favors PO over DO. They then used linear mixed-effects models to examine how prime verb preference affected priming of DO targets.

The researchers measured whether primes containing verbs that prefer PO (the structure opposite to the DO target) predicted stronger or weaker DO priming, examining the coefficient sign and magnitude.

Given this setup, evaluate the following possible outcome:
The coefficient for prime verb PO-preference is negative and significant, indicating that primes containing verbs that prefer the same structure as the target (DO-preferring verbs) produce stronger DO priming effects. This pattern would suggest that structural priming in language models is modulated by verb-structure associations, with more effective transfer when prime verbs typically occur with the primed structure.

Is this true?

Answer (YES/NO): NO